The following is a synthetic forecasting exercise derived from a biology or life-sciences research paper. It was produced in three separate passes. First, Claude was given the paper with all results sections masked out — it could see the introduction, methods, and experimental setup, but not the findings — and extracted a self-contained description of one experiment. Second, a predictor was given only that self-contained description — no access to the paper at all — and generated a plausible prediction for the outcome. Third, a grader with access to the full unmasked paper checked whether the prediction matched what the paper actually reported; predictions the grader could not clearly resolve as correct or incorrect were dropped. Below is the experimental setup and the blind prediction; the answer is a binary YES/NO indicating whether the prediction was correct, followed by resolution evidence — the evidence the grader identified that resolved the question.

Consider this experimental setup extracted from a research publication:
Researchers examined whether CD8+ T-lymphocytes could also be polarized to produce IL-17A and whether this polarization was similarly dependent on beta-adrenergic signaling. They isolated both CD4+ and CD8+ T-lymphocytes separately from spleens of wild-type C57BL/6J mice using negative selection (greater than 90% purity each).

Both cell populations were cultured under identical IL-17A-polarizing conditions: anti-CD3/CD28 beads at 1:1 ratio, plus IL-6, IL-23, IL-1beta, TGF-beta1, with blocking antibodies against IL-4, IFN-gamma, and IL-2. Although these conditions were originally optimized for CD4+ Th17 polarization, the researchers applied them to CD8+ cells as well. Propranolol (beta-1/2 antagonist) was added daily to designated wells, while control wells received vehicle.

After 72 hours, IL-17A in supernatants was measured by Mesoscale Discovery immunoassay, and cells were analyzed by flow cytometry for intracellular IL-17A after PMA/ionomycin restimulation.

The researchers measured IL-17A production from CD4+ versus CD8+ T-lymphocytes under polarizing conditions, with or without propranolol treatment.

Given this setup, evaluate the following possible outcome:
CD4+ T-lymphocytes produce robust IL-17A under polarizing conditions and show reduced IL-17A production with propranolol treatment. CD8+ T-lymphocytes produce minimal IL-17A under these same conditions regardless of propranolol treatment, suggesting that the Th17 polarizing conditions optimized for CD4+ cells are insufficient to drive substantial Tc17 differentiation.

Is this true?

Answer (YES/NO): NO